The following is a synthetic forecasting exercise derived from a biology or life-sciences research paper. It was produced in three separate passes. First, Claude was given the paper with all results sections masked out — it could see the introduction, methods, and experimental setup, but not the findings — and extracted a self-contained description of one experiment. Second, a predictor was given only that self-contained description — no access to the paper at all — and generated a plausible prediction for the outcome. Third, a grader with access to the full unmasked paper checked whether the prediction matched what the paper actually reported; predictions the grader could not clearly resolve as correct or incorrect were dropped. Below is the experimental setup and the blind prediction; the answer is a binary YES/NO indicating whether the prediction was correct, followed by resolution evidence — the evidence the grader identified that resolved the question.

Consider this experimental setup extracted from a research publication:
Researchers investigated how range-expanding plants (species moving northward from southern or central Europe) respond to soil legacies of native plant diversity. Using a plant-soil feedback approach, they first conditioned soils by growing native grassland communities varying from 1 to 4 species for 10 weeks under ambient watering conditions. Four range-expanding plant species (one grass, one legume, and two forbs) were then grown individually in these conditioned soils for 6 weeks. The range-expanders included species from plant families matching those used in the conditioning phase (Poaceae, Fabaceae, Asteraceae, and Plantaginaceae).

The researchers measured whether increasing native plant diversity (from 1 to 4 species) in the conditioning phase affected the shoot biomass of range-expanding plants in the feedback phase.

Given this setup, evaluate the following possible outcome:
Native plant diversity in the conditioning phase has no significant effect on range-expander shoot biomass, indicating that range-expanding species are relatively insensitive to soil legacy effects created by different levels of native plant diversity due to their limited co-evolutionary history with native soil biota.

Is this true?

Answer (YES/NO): NO